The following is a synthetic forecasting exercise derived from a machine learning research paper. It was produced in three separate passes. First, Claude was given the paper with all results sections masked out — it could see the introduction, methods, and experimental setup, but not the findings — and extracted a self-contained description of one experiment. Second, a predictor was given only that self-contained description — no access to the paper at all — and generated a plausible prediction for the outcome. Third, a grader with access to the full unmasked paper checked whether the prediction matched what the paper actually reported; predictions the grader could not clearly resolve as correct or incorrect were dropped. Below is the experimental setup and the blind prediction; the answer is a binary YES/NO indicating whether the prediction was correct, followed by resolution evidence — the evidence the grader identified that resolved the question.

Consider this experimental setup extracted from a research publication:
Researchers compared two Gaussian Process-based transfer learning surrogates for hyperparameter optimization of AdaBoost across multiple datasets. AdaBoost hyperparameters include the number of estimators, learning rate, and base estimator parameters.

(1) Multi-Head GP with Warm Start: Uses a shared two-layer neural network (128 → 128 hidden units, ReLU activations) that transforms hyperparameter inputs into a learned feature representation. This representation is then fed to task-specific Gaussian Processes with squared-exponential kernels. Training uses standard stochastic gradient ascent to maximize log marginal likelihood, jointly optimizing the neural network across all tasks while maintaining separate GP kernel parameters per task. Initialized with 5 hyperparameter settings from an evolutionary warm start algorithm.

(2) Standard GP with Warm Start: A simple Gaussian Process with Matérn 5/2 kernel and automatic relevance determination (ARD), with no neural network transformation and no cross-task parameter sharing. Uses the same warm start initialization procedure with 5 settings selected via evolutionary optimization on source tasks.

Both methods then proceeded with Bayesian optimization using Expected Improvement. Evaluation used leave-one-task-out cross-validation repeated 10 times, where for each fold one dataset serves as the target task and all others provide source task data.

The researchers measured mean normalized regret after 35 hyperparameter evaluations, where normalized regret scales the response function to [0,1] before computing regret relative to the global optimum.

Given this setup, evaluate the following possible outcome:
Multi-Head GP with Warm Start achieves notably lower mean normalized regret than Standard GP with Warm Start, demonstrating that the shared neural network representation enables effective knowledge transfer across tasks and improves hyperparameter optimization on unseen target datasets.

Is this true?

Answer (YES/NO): NO